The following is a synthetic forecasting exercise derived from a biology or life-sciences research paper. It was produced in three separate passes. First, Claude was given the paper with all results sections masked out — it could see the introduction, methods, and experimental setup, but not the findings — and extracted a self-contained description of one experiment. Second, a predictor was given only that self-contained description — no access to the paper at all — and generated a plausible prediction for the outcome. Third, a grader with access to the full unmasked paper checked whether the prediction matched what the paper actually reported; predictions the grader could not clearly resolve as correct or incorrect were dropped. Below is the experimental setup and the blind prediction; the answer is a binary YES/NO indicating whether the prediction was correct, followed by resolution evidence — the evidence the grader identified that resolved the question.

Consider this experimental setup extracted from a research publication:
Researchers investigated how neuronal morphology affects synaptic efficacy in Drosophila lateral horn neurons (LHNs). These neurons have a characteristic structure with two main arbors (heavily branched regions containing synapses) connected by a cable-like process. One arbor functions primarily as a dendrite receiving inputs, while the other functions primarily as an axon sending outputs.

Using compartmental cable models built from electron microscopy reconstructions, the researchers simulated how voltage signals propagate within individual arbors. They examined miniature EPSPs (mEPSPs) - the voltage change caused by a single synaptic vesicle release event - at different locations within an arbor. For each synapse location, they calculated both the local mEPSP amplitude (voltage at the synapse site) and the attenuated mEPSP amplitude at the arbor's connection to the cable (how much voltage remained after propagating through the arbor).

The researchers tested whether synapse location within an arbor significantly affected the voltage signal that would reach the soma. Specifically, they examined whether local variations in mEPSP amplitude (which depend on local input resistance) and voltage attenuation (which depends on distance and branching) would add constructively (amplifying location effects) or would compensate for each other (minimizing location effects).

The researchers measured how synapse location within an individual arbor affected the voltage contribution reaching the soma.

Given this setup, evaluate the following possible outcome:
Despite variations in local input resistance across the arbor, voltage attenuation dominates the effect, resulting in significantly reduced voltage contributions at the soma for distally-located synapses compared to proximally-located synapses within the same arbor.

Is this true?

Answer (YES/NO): NO